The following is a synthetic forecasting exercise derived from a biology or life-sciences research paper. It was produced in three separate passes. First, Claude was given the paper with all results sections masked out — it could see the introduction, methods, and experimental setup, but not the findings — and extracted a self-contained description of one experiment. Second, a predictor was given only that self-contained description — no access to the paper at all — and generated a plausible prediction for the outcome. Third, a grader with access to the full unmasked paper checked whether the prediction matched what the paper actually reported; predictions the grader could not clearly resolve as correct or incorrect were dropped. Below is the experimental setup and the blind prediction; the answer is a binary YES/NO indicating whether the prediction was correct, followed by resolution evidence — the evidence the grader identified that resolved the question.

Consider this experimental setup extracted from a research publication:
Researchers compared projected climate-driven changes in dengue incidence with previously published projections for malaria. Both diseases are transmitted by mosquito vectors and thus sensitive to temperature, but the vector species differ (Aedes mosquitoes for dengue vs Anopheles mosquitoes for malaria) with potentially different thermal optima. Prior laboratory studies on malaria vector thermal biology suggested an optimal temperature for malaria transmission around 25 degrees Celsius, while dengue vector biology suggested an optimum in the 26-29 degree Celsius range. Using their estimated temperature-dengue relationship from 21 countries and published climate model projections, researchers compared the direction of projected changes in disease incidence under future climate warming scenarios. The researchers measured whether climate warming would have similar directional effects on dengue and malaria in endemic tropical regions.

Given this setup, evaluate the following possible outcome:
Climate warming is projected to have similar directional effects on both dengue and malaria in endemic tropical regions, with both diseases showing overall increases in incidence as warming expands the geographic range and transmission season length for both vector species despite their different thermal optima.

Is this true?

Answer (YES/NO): NO